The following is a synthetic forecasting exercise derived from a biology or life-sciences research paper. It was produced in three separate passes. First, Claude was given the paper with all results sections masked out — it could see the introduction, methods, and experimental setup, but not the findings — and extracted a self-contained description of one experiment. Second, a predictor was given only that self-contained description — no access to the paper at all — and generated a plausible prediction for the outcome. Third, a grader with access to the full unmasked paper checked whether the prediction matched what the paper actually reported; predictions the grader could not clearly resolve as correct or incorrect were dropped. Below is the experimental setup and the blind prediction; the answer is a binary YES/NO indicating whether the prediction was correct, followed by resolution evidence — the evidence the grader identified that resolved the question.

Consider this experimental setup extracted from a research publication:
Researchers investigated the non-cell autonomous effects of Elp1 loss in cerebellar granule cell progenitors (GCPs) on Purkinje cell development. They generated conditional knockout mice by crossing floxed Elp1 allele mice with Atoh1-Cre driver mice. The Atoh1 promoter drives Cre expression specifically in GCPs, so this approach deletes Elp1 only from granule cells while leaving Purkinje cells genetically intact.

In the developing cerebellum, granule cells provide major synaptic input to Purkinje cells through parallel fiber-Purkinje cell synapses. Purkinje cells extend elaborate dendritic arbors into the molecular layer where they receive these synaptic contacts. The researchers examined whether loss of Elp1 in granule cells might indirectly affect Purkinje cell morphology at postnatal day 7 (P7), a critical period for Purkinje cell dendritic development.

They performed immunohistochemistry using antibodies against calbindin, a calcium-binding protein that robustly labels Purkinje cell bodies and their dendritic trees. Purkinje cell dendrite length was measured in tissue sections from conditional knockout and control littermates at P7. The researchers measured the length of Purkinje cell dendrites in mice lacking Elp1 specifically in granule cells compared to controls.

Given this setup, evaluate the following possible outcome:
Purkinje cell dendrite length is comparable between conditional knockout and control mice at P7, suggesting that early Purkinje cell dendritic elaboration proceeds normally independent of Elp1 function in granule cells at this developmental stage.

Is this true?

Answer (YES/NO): NO